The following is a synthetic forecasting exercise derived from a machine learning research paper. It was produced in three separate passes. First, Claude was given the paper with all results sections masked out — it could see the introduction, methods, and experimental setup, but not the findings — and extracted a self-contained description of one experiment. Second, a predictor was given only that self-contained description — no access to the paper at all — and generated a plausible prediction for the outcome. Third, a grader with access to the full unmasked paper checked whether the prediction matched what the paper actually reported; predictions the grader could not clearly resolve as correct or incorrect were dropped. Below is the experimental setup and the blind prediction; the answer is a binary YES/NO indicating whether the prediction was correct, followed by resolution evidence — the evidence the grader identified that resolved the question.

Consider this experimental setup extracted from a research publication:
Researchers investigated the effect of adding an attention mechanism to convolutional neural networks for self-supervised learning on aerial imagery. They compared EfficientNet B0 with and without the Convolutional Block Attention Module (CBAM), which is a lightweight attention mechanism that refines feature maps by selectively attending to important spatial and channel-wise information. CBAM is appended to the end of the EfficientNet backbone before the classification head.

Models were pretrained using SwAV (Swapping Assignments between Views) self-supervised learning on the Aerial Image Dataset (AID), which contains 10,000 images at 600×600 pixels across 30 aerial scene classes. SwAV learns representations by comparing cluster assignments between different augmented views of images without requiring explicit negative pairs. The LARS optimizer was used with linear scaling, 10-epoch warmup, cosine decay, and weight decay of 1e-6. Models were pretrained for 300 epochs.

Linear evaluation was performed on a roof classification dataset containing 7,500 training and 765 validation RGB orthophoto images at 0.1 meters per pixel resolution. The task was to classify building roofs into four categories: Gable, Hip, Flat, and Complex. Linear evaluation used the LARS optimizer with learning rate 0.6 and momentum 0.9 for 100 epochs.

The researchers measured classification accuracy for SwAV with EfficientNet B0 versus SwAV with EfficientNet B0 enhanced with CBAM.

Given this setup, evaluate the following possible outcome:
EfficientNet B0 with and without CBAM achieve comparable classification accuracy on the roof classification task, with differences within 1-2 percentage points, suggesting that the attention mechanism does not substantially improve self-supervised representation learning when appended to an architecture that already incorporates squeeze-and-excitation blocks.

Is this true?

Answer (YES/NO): NO